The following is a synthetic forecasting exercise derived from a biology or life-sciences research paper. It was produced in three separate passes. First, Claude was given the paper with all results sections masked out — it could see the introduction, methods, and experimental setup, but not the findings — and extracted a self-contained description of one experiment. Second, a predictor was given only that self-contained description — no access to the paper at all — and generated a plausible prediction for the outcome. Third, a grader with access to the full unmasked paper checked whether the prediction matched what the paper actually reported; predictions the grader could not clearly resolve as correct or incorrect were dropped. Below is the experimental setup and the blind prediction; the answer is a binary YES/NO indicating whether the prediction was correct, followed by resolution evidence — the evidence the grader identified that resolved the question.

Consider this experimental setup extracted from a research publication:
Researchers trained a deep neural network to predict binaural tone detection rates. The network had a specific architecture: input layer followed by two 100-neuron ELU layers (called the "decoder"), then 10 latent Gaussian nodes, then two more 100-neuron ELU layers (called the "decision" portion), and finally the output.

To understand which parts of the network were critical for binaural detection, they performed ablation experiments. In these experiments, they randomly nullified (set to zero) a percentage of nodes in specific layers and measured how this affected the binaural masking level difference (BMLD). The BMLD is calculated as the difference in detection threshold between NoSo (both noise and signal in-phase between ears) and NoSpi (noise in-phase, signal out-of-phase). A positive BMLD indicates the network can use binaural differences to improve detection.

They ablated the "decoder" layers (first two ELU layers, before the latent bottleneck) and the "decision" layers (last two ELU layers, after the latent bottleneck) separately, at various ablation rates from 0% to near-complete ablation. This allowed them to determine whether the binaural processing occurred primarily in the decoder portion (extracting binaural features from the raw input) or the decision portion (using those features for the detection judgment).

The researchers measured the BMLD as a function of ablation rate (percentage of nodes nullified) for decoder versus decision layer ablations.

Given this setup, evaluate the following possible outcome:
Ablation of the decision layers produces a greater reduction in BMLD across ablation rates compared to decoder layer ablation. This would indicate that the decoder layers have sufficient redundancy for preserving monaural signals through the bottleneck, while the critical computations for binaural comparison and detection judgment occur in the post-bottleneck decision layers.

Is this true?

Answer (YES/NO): NO